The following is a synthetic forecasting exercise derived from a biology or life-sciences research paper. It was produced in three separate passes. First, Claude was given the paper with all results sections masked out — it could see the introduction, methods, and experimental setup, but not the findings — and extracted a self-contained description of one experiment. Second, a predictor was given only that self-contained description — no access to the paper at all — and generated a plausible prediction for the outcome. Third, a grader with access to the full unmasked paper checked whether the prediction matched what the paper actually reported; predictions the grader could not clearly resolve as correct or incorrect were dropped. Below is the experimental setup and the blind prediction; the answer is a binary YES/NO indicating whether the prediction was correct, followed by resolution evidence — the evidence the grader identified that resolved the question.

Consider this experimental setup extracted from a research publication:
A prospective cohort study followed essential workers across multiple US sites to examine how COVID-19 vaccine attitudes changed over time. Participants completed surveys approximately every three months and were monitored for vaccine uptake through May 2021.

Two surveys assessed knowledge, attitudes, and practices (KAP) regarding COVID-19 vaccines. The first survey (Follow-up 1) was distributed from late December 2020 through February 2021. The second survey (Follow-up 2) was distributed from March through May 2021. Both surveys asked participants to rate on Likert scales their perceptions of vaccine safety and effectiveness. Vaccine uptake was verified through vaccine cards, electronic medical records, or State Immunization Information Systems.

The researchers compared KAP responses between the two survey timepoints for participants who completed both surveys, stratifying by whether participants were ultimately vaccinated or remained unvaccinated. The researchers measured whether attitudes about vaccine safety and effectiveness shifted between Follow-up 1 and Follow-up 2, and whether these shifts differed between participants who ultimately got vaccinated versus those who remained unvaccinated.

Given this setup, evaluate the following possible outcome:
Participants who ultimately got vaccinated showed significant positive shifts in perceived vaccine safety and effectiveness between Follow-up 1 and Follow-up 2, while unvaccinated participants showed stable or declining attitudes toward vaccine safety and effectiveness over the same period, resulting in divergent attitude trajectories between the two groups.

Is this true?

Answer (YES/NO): NO